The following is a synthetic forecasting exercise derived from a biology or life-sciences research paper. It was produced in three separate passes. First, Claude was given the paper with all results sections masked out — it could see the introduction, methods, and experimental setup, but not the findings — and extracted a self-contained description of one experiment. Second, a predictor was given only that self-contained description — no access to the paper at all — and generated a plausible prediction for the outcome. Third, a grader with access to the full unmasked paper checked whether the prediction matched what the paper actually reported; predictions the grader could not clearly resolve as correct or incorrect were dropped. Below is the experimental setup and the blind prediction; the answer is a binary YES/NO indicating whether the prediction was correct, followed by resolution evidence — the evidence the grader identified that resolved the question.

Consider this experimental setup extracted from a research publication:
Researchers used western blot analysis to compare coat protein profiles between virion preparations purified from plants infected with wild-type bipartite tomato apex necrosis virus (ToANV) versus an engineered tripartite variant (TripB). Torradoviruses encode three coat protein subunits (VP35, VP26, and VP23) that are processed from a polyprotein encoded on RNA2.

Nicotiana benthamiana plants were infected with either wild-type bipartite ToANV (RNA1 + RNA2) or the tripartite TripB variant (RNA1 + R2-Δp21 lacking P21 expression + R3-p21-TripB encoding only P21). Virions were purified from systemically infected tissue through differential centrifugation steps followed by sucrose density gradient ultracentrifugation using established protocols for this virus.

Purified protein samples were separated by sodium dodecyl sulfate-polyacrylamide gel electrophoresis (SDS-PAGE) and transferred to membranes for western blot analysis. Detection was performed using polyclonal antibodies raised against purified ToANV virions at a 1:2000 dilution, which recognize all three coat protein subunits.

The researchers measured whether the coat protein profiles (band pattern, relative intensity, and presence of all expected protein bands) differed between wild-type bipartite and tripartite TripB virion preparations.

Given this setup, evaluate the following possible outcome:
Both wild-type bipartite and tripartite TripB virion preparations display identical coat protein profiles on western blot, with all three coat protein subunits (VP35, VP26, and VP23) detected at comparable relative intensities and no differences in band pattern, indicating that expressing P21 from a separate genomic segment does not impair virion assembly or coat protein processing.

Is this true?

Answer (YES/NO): YES